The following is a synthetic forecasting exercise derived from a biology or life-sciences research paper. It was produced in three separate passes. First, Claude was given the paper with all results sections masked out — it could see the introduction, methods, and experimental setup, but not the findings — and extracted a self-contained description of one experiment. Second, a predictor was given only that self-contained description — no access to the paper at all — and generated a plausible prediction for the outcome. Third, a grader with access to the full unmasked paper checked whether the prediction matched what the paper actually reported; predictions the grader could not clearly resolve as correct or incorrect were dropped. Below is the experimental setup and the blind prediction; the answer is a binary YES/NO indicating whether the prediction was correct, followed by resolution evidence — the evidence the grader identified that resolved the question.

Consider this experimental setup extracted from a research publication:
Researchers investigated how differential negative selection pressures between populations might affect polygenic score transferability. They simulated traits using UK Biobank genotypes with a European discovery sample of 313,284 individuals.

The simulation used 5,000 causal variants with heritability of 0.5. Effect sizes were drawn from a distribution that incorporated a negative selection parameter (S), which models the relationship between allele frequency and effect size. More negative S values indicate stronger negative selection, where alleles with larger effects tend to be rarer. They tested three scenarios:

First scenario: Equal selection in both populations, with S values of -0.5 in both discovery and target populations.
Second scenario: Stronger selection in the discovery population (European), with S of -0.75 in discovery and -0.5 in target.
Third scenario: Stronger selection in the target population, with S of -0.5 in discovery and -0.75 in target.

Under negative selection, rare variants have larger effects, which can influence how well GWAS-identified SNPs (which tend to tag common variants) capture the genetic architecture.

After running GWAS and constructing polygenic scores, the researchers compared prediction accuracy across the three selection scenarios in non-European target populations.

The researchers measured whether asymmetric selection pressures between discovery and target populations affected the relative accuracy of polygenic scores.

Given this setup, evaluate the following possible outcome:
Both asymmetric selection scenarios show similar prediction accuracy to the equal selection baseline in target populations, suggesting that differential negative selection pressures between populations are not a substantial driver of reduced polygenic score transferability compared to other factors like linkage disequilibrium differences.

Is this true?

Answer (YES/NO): YES